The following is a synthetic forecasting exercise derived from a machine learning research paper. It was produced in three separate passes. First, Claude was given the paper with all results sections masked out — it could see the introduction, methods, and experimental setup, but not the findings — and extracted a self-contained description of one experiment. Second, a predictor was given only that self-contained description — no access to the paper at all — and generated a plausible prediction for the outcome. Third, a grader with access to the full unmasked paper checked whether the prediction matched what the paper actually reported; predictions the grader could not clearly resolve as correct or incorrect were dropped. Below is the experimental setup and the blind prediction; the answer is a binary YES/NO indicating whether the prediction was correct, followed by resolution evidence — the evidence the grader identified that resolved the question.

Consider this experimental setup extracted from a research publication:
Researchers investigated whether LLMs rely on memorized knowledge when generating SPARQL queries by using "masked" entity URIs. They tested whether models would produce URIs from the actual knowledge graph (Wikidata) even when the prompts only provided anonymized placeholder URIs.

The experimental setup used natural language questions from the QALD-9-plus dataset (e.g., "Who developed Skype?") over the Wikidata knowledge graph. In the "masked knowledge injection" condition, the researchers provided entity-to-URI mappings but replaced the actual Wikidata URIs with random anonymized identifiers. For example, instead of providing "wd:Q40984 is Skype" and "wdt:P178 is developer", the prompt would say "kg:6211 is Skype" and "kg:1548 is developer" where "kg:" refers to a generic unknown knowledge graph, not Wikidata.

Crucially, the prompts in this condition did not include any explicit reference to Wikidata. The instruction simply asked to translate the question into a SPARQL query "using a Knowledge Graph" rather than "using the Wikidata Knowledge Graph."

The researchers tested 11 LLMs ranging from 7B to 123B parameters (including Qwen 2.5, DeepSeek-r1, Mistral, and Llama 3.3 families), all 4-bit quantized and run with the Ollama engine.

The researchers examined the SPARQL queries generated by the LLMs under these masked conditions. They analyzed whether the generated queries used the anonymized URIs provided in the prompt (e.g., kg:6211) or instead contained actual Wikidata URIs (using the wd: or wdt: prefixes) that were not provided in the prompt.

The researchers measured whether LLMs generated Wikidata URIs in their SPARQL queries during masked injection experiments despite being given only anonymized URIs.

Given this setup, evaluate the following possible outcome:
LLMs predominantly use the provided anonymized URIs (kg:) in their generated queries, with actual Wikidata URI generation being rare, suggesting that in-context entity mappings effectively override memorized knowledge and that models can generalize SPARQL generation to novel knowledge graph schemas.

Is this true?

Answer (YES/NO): NO